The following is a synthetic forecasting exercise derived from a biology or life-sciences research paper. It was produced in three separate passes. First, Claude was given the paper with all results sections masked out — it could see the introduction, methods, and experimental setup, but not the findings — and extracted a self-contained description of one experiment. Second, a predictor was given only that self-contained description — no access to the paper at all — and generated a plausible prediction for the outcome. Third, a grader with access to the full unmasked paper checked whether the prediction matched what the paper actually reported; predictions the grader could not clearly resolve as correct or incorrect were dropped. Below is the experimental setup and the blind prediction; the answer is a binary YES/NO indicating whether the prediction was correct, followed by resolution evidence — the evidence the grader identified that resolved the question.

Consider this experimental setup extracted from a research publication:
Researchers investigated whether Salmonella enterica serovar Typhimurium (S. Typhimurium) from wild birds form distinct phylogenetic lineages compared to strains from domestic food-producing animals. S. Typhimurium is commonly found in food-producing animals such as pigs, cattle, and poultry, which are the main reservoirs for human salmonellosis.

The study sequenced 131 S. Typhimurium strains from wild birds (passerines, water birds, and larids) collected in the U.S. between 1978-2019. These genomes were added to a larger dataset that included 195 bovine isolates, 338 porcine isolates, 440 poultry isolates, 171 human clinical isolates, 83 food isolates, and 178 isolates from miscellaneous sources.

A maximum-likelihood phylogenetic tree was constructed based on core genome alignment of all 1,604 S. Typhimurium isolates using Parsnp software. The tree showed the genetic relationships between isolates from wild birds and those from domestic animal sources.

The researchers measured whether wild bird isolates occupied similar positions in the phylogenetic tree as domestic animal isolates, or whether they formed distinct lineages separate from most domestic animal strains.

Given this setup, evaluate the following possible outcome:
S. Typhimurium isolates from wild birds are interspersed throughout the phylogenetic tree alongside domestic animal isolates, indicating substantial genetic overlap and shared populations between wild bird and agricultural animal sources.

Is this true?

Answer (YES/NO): NO